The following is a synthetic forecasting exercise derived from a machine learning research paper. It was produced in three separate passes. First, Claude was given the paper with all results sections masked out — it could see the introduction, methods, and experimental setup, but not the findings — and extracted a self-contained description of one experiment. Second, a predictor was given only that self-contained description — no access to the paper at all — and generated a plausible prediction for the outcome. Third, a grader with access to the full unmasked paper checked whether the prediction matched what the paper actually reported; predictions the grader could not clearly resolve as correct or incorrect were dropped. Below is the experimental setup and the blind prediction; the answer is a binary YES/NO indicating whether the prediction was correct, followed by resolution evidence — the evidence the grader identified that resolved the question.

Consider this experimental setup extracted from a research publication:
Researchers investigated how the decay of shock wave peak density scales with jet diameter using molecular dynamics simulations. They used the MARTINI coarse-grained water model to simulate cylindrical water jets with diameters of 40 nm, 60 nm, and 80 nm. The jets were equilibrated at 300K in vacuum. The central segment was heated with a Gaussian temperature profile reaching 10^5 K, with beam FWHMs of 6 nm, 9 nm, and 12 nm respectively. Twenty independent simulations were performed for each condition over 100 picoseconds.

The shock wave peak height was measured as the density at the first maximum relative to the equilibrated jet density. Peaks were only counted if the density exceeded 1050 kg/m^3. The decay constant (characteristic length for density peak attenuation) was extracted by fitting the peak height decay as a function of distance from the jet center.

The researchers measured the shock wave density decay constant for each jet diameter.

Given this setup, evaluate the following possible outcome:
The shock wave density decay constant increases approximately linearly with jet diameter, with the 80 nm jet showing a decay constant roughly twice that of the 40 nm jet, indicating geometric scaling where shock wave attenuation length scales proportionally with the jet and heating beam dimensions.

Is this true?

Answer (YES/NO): NO